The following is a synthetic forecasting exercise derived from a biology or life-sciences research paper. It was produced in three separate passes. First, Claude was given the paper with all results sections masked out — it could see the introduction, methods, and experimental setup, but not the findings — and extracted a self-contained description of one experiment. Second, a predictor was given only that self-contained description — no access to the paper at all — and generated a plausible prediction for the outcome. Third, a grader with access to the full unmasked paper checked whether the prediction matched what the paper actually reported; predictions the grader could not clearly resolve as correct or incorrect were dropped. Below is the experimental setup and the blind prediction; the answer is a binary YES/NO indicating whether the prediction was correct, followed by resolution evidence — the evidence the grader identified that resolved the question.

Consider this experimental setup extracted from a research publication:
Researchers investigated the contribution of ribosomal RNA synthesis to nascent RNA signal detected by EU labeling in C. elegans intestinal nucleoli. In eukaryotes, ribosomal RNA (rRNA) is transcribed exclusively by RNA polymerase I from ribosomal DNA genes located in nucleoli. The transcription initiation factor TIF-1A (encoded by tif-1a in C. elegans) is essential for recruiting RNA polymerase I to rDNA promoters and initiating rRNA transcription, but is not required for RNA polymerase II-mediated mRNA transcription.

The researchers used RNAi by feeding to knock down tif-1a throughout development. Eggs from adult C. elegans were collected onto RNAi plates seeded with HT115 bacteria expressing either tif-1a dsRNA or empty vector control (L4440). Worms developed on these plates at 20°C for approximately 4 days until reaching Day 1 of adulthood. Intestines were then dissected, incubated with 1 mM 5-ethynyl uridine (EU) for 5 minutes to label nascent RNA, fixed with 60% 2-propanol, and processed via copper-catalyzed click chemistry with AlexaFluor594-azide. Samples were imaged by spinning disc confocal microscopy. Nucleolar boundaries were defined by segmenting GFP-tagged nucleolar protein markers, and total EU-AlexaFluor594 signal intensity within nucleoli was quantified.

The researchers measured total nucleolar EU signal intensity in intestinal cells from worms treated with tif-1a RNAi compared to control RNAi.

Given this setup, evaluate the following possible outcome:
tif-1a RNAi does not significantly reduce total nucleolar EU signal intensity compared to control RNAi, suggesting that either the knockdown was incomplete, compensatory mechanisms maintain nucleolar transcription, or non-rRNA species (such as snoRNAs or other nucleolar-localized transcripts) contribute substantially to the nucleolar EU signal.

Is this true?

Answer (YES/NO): NO